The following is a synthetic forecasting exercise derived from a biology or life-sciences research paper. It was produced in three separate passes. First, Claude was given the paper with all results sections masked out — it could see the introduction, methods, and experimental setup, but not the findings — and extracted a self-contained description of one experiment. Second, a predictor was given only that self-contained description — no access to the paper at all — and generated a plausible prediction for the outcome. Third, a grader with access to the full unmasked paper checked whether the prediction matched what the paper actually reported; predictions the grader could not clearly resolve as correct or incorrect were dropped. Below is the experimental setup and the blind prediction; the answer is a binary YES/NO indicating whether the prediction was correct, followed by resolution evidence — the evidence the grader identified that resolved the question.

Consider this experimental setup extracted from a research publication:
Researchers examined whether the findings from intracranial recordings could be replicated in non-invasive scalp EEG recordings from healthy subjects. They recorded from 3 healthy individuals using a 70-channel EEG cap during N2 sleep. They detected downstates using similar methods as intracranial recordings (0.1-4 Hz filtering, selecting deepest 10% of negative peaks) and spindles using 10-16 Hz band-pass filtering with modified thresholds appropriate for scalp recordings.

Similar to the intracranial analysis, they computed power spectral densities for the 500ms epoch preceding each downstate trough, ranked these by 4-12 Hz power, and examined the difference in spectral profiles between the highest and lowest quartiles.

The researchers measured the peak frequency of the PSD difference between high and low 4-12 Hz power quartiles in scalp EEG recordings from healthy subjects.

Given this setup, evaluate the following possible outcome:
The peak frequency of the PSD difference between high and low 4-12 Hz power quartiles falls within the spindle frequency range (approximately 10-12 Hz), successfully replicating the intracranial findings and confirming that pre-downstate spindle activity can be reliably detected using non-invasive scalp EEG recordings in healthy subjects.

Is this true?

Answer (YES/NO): NO